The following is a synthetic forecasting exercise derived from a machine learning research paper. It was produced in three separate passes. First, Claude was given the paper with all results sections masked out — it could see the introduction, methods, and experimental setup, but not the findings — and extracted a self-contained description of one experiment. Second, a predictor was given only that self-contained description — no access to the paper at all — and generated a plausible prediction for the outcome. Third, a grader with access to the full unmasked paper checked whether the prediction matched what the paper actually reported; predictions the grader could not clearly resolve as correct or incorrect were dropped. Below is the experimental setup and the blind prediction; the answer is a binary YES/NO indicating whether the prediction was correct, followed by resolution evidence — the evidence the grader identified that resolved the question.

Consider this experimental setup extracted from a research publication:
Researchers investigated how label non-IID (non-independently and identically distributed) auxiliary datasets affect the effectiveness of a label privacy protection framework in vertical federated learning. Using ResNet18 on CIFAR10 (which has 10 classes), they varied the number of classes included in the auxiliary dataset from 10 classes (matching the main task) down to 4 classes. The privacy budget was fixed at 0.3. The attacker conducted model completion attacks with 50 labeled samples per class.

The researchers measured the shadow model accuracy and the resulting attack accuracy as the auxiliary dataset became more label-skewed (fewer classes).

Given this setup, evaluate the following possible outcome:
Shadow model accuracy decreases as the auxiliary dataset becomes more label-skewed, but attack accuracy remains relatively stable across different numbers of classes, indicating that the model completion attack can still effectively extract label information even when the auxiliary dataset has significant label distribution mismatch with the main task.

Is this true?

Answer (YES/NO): NO